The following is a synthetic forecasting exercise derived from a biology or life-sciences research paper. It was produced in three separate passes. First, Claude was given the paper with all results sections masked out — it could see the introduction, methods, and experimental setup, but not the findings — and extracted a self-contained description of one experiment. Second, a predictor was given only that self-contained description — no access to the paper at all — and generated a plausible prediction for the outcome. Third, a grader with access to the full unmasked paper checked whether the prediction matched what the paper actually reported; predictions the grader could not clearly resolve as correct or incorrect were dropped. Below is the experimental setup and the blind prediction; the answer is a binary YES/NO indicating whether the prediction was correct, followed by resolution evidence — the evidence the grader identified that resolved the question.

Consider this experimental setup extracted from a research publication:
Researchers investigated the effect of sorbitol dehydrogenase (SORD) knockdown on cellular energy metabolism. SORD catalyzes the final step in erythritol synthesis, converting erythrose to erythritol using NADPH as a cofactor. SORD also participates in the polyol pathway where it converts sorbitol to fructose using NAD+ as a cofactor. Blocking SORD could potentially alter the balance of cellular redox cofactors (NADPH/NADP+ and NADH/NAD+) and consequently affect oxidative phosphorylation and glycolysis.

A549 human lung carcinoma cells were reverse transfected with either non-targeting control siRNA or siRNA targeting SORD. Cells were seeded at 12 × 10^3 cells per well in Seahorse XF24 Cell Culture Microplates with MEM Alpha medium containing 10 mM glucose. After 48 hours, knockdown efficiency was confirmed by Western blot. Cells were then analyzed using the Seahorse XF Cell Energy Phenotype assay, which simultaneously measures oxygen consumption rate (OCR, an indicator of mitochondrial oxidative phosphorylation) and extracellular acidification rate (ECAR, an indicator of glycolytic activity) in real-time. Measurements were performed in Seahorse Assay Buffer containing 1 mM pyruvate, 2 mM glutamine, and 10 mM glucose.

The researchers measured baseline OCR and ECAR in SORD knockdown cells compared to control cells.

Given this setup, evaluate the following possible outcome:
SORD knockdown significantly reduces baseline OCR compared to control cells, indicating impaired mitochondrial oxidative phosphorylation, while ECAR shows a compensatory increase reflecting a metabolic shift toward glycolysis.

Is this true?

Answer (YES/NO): NO